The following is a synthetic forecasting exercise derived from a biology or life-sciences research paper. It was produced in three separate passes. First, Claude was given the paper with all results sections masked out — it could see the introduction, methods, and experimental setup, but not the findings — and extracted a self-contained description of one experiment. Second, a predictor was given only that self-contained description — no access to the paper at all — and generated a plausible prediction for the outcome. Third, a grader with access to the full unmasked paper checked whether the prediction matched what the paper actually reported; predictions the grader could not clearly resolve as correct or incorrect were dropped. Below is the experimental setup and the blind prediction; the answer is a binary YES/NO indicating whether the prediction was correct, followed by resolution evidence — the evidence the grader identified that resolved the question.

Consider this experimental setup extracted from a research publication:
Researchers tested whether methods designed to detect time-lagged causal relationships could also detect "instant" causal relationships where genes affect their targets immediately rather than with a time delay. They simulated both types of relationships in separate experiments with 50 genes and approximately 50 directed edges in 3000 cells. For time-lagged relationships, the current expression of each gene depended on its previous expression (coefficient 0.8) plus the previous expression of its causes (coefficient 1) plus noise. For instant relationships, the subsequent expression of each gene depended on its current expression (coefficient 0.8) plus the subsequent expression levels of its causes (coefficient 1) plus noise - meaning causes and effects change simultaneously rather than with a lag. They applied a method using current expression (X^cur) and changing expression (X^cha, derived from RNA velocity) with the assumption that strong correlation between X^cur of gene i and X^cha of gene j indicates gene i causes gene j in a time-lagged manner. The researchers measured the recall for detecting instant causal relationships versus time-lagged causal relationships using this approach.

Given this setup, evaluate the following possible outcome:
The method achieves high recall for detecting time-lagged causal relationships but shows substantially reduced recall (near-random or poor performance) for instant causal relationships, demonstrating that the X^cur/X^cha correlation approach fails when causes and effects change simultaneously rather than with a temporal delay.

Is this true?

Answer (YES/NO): NO